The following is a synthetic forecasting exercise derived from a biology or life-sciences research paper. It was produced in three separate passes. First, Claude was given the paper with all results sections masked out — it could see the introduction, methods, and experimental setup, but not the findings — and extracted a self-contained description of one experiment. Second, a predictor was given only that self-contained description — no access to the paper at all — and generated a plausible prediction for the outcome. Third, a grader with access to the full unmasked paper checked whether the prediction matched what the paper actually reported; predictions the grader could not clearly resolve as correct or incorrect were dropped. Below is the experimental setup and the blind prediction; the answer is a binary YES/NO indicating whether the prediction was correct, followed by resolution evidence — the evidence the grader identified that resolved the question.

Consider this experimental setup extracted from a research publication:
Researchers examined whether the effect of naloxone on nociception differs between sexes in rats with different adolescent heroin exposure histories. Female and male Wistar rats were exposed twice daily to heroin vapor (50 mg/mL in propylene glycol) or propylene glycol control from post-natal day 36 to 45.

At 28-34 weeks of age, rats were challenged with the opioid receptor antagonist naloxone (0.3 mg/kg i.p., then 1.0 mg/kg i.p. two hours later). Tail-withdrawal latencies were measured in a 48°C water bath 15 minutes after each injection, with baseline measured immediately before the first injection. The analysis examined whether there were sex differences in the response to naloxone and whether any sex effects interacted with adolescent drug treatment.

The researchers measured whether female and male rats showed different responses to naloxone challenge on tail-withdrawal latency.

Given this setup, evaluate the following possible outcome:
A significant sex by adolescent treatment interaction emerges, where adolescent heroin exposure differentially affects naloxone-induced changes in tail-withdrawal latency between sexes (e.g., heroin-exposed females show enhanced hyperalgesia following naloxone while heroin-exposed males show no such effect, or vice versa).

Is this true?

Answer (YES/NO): NO